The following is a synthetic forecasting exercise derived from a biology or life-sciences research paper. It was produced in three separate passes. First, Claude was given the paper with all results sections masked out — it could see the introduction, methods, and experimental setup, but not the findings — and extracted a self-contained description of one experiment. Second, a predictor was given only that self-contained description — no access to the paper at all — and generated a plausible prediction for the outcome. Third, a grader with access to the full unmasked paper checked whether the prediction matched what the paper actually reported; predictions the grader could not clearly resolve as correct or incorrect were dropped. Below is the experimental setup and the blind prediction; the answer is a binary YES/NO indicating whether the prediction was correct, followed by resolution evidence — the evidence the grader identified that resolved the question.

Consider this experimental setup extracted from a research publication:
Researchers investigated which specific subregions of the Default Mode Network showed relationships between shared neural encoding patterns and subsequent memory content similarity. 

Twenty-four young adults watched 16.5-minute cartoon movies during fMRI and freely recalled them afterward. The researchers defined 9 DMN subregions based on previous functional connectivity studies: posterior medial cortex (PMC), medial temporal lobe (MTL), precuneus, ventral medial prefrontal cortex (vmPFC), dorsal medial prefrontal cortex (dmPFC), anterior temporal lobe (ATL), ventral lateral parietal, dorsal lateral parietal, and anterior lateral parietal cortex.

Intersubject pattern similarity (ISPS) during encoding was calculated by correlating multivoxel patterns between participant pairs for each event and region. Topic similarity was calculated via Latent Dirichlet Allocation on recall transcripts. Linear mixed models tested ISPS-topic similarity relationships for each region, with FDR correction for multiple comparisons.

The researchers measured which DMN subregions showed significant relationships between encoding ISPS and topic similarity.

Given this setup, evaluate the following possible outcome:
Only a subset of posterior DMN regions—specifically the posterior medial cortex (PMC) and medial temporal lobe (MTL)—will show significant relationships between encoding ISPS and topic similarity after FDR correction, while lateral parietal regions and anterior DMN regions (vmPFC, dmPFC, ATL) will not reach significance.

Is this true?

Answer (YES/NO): NO